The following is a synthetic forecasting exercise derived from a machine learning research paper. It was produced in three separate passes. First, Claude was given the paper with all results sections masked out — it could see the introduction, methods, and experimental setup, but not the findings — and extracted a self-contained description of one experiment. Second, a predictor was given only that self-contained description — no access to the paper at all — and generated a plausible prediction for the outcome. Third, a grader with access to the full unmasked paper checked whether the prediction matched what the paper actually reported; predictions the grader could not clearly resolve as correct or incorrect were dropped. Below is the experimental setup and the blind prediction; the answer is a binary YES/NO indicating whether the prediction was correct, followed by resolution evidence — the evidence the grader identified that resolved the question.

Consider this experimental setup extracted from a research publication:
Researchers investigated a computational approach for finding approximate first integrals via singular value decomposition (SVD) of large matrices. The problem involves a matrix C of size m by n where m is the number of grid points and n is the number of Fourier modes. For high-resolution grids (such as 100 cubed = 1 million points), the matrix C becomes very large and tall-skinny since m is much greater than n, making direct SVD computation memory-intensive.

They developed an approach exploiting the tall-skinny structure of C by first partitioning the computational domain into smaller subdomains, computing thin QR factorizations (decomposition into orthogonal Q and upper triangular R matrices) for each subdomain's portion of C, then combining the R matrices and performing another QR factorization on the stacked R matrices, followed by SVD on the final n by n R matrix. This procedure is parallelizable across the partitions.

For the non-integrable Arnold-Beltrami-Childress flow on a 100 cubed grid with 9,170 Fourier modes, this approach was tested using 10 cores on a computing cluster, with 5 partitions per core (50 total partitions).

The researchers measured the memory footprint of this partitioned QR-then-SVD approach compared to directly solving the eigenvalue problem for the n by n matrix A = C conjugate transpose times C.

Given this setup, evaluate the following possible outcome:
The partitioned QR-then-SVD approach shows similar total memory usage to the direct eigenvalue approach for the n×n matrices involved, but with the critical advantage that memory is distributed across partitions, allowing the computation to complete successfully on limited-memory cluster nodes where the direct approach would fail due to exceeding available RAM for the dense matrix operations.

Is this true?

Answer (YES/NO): NO